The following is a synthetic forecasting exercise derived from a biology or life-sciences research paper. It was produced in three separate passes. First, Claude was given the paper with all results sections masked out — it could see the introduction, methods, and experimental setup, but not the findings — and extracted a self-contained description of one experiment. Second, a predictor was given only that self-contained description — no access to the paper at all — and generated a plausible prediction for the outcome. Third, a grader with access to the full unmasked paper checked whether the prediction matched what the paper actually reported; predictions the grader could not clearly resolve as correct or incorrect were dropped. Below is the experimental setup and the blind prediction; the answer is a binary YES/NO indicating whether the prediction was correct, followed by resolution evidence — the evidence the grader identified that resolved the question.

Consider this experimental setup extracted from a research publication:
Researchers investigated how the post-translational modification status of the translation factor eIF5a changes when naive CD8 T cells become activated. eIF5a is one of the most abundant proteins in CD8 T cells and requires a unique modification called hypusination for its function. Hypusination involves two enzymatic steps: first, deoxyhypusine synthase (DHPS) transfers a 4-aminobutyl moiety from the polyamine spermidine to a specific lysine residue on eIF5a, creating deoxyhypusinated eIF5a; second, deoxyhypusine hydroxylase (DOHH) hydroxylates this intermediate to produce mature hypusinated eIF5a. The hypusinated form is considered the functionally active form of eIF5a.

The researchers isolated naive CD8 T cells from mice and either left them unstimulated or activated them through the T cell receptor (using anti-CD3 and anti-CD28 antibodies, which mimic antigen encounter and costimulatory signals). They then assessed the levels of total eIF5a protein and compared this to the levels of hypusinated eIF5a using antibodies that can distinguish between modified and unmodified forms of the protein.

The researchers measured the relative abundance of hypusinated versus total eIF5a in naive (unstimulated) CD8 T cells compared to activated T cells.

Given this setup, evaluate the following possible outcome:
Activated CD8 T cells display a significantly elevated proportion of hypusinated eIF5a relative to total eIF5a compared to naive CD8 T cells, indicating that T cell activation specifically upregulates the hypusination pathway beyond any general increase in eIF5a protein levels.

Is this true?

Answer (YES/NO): YES